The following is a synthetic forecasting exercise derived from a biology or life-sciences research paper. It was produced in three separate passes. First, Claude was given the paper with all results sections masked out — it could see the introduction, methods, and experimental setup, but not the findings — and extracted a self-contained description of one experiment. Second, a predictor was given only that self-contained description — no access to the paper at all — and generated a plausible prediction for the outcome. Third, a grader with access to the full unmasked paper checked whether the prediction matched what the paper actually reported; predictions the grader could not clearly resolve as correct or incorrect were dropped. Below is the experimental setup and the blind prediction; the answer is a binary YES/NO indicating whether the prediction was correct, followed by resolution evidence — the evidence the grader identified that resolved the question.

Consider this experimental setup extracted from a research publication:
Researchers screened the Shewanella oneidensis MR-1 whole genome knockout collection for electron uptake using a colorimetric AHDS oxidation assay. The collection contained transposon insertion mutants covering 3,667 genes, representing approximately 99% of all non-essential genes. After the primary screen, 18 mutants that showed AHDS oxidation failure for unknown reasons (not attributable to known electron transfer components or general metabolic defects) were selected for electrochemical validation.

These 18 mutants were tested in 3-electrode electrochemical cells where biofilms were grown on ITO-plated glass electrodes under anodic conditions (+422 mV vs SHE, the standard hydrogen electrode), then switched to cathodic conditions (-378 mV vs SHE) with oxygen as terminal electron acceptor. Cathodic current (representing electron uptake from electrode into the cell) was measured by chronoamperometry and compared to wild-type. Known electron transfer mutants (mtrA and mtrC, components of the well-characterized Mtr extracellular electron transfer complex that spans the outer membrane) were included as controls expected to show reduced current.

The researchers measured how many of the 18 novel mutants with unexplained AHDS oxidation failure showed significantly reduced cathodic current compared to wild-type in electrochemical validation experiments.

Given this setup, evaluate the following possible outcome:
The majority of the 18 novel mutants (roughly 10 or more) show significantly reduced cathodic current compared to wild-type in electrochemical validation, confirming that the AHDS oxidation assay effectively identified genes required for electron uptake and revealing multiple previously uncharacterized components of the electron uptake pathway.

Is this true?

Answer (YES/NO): NO